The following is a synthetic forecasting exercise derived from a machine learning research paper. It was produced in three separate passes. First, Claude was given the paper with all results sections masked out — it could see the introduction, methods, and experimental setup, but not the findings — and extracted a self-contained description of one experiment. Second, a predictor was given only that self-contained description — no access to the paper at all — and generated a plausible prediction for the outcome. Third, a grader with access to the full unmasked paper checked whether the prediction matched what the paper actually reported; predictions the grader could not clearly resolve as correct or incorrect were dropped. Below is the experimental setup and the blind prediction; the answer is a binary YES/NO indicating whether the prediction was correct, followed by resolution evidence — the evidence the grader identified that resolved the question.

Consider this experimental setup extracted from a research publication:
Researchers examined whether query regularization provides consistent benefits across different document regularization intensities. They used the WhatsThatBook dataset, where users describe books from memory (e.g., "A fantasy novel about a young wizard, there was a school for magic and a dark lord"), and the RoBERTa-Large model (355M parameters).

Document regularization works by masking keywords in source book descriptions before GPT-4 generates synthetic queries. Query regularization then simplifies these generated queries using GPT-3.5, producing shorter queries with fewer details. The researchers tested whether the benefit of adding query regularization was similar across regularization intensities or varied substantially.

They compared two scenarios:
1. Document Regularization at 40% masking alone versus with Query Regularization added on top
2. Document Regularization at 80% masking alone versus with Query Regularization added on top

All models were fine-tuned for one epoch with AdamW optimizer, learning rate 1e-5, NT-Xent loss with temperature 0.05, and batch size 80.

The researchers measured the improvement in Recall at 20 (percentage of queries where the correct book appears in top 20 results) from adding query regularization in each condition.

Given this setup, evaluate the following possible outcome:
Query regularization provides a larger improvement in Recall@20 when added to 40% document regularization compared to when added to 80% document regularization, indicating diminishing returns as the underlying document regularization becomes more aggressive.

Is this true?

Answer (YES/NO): NO